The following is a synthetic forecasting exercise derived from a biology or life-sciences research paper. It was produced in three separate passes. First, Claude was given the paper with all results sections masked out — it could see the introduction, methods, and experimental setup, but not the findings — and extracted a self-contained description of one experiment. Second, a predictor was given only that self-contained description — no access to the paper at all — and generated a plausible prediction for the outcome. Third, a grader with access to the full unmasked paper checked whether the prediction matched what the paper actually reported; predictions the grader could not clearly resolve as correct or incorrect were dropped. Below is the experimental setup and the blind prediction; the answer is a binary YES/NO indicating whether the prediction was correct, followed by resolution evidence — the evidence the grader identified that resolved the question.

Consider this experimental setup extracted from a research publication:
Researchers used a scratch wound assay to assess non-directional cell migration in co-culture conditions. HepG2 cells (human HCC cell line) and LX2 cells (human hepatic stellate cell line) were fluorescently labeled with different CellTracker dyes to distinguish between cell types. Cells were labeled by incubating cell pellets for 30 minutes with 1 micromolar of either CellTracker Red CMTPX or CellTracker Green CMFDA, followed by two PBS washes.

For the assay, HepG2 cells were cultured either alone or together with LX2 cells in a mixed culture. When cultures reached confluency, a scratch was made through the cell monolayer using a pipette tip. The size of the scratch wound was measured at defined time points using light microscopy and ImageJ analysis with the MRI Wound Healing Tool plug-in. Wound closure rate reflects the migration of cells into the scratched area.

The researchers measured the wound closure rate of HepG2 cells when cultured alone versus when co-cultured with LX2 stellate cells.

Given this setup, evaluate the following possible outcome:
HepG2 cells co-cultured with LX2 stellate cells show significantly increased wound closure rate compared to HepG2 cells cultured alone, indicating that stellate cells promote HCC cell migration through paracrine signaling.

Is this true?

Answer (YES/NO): YES